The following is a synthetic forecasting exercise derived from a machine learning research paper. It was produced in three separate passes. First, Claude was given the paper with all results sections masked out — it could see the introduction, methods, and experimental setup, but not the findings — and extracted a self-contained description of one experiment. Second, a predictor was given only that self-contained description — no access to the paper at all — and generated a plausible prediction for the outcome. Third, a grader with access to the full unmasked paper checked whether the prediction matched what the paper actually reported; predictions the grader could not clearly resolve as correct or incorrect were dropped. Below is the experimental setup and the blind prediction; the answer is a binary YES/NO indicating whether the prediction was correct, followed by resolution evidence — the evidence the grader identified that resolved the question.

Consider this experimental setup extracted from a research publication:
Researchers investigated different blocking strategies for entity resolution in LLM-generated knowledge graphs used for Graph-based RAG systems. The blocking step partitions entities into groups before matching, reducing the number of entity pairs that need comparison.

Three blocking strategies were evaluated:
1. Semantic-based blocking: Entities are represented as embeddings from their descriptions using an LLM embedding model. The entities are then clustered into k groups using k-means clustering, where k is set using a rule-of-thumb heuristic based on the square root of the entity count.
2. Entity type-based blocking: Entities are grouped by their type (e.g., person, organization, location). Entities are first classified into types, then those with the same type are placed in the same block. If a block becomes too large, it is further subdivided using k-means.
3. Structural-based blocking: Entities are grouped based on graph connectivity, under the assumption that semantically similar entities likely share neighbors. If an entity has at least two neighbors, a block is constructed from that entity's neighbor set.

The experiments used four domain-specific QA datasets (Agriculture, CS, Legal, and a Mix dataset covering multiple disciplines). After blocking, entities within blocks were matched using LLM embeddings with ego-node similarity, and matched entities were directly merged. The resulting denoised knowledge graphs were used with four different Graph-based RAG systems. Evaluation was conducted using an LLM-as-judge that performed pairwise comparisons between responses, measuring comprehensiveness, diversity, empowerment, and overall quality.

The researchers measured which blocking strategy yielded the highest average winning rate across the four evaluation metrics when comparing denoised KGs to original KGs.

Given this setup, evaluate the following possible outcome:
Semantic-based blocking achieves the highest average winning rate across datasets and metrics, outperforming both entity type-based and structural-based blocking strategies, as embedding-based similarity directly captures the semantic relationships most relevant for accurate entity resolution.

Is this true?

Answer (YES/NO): NO